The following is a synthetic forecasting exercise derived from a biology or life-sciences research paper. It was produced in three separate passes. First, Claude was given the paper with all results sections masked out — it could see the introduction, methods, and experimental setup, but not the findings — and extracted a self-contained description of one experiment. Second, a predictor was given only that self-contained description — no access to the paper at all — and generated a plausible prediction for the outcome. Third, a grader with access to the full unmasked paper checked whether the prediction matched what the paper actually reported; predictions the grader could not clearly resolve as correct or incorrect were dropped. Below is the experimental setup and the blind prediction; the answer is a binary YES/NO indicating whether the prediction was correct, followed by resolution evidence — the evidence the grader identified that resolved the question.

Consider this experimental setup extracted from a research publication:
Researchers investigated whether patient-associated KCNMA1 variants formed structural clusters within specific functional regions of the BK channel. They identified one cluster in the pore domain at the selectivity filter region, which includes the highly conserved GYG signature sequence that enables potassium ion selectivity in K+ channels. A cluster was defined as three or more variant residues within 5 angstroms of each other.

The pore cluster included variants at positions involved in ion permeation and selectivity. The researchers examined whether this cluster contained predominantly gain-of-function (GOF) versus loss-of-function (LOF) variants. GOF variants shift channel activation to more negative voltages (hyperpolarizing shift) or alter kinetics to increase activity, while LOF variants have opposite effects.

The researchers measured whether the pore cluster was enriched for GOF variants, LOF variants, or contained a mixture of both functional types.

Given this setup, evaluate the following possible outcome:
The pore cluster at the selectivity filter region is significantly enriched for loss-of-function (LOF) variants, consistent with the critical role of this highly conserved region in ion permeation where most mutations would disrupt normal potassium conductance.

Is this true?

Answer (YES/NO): YES